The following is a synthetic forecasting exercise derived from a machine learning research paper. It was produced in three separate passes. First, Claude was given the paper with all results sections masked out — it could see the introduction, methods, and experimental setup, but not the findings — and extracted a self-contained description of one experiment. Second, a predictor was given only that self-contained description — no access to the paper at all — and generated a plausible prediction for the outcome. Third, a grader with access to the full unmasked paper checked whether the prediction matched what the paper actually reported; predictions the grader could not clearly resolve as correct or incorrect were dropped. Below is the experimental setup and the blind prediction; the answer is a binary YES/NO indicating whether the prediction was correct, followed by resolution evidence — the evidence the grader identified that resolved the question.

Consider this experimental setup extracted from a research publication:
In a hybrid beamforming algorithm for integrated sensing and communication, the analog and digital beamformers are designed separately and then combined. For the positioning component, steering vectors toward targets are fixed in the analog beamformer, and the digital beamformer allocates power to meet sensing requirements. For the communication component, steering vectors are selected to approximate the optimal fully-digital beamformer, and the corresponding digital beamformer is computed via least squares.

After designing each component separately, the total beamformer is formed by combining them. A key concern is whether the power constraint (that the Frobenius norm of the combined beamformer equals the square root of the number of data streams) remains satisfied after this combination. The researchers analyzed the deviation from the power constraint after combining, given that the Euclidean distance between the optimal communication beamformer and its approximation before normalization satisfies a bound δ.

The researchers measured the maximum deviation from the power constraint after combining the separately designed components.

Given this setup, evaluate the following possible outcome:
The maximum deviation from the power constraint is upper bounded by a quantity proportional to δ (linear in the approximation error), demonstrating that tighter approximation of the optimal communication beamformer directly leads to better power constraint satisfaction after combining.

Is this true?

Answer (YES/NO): YES